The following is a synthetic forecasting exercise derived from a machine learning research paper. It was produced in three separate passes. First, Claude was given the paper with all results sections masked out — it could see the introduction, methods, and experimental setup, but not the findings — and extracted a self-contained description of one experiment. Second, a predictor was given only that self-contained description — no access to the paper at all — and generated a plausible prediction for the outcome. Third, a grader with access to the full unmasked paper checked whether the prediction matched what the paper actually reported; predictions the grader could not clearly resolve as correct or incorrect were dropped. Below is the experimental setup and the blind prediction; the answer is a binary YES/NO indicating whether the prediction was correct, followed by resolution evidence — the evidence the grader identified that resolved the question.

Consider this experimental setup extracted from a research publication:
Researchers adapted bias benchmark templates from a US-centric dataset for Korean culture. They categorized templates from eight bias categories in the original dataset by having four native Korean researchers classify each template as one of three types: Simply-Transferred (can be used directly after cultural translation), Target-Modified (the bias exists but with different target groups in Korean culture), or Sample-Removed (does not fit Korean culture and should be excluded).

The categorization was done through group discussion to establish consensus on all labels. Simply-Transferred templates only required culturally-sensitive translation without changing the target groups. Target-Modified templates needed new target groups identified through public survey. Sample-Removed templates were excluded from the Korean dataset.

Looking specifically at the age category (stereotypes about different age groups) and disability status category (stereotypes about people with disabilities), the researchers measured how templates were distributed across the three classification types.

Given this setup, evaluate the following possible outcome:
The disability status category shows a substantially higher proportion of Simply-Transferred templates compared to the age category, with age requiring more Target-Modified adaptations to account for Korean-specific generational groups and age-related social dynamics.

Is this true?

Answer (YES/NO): NO